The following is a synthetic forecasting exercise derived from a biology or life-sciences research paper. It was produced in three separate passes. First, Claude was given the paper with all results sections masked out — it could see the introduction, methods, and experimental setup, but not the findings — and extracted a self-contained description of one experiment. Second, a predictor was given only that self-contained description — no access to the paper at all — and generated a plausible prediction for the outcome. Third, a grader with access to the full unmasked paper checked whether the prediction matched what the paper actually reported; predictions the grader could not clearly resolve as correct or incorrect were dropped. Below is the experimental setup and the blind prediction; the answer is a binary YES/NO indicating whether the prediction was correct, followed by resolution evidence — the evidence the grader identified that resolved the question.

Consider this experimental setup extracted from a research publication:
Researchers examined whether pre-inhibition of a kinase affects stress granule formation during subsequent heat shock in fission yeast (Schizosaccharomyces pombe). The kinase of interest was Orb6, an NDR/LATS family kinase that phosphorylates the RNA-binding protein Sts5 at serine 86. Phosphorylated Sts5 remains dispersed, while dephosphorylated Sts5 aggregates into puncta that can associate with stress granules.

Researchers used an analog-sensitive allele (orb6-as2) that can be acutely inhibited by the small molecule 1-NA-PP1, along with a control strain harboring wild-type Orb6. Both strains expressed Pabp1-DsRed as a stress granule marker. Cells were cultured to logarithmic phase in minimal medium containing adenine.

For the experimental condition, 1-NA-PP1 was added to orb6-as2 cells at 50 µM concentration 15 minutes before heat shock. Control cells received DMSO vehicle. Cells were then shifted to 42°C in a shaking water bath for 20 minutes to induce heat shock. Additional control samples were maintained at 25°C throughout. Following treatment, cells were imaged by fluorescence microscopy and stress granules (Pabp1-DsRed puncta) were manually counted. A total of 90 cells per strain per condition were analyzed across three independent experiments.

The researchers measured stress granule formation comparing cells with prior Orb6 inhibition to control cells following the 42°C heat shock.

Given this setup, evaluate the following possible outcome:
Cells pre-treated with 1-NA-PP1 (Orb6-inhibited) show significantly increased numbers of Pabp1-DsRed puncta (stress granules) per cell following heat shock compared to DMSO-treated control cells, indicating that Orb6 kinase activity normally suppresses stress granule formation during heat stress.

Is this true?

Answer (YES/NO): YES